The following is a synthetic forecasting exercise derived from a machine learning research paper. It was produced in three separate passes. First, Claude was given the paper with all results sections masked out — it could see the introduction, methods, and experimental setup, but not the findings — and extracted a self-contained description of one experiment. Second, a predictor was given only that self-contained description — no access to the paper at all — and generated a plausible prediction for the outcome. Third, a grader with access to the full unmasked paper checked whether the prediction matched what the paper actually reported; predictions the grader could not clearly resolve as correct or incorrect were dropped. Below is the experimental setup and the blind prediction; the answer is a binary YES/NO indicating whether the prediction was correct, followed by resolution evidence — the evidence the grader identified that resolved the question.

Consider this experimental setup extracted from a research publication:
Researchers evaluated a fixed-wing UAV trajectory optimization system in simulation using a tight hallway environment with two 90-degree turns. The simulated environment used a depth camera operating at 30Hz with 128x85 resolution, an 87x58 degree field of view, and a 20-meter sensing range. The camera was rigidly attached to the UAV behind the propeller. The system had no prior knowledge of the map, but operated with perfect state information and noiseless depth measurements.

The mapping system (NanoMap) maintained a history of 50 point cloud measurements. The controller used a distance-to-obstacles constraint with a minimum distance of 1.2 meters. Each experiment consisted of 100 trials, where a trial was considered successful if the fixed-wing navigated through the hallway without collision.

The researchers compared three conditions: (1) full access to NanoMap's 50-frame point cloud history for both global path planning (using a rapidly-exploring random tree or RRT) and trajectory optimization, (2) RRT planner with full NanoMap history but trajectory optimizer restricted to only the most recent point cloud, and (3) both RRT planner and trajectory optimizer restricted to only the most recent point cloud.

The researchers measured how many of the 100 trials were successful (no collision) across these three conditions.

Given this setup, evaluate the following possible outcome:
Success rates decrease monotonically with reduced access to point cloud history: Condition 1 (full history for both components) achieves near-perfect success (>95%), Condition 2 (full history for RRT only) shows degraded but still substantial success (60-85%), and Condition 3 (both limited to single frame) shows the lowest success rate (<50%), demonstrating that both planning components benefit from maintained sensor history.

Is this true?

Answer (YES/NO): NO